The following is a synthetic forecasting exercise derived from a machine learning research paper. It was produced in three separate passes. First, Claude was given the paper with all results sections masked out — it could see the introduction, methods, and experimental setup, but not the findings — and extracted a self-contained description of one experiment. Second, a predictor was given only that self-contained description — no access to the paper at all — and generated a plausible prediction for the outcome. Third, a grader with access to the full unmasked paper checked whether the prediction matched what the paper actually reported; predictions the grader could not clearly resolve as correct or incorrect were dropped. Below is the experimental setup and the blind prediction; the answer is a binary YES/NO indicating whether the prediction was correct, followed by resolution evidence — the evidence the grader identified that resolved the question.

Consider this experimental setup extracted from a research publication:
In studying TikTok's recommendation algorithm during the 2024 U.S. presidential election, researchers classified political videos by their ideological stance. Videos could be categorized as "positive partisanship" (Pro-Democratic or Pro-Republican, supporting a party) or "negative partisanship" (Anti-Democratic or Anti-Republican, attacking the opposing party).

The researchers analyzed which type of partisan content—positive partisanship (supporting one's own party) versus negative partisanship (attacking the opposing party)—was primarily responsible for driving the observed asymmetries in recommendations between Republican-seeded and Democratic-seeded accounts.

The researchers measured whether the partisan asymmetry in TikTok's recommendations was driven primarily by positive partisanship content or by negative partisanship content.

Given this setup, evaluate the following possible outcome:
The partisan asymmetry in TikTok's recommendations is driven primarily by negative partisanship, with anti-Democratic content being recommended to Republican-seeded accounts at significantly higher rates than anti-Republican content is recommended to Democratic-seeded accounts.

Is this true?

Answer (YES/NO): YES